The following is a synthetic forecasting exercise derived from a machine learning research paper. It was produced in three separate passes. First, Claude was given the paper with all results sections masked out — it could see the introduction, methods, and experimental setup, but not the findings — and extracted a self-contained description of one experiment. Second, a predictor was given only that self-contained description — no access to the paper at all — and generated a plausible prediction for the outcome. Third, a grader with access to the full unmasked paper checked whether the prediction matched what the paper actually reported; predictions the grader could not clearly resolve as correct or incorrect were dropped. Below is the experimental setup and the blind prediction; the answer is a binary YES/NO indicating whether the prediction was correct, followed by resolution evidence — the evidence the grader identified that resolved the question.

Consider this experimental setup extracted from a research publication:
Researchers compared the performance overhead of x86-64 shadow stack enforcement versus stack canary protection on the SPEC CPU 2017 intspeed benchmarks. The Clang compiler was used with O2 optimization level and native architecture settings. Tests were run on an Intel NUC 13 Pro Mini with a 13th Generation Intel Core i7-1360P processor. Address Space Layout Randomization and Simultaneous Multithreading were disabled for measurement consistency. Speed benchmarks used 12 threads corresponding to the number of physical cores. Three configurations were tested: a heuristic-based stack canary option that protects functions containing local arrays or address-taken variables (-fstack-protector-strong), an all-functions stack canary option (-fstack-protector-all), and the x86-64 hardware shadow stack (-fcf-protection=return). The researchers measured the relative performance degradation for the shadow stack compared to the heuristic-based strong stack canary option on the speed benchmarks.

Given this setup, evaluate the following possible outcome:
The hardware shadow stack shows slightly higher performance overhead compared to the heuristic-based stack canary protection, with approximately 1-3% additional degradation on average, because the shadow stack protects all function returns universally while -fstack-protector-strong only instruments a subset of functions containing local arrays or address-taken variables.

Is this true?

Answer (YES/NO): NO